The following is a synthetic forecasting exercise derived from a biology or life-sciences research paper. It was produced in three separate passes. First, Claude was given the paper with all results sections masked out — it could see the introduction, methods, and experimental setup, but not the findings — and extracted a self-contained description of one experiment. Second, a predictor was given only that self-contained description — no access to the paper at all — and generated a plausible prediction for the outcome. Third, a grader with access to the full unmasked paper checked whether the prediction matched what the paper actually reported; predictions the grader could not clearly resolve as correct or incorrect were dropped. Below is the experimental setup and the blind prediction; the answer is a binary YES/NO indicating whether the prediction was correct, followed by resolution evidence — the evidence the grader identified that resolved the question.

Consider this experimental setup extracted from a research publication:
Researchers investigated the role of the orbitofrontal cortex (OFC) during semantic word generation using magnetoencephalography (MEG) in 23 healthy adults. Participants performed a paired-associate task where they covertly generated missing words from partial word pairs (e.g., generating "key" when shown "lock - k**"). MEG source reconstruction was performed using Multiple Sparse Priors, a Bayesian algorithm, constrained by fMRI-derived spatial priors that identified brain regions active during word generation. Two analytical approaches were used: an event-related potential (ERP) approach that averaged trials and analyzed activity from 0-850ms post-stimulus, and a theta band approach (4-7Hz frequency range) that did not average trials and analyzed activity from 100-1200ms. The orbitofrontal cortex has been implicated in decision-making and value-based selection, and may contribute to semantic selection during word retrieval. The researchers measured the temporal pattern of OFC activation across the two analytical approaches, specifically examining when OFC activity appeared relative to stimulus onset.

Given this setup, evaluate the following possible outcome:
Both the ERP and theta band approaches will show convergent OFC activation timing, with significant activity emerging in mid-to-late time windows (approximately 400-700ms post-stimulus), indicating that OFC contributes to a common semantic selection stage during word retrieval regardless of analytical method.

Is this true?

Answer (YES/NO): NO